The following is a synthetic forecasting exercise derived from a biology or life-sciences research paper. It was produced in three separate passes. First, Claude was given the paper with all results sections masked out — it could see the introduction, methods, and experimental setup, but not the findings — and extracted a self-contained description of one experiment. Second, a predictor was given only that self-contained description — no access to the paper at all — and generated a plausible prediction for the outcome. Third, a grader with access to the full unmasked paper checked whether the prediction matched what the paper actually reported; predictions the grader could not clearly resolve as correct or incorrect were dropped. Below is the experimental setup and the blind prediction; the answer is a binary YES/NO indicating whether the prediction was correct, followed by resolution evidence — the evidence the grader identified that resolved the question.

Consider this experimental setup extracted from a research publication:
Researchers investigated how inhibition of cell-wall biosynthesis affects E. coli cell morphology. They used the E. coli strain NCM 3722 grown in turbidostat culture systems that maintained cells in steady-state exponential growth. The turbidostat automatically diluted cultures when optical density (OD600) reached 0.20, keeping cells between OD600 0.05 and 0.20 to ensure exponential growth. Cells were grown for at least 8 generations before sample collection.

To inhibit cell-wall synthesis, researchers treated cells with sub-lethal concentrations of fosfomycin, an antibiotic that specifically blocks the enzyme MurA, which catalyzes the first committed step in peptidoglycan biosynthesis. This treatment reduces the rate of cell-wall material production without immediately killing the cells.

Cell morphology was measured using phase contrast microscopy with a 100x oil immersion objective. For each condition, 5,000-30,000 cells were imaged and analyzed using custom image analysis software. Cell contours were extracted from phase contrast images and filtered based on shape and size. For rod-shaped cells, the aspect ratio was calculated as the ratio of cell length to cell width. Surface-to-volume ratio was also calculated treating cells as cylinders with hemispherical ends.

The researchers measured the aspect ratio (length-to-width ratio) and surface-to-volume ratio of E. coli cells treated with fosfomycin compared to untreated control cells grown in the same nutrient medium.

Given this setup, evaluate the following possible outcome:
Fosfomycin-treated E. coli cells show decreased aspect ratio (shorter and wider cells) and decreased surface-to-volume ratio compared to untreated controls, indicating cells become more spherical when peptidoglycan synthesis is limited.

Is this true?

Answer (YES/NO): YES